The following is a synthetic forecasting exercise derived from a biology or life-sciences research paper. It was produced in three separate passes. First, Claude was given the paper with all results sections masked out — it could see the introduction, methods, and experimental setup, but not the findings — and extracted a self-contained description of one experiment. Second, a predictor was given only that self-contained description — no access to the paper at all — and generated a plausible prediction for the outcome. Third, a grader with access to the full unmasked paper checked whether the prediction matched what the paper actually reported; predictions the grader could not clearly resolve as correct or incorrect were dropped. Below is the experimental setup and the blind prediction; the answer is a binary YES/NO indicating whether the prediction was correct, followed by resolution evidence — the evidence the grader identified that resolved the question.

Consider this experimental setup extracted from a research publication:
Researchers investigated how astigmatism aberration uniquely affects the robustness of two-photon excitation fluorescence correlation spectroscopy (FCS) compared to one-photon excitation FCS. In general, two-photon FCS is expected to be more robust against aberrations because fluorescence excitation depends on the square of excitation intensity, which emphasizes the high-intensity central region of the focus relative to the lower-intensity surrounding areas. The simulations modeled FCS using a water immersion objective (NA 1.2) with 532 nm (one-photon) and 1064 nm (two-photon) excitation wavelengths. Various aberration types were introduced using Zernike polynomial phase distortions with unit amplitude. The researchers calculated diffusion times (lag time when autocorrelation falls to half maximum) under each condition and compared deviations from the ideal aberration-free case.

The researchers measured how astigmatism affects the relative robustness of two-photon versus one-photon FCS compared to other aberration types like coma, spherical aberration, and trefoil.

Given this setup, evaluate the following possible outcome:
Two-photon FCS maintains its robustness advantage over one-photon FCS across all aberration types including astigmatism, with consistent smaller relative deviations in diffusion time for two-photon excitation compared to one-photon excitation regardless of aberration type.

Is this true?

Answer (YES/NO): NO